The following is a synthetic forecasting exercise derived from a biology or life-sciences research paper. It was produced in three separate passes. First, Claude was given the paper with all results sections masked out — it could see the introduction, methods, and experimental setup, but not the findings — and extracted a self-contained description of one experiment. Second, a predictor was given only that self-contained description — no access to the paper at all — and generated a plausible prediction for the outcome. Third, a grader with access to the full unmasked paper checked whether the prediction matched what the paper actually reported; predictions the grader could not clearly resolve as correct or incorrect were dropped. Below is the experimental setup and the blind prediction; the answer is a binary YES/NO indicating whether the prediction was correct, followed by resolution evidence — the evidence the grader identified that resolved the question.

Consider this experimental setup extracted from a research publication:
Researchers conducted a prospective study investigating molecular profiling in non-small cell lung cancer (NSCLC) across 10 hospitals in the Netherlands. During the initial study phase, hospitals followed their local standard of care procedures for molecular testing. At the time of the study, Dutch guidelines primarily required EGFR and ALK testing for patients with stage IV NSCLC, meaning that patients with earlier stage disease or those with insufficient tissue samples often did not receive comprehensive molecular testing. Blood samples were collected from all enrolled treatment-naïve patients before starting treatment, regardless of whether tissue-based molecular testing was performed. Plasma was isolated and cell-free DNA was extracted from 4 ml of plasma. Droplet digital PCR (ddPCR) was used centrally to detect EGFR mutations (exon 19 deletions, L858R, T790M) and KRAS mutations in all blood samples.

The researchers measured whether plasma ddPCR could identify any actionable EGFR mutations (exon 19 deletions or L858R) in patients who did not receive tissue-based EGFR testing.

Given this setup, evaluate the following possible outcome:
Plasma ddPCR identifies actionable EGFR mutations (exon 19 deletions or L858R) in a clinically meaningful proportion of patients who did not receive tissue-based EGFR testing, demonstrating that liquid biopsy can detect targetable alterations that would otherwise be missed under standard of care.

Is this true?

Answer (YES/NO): YES